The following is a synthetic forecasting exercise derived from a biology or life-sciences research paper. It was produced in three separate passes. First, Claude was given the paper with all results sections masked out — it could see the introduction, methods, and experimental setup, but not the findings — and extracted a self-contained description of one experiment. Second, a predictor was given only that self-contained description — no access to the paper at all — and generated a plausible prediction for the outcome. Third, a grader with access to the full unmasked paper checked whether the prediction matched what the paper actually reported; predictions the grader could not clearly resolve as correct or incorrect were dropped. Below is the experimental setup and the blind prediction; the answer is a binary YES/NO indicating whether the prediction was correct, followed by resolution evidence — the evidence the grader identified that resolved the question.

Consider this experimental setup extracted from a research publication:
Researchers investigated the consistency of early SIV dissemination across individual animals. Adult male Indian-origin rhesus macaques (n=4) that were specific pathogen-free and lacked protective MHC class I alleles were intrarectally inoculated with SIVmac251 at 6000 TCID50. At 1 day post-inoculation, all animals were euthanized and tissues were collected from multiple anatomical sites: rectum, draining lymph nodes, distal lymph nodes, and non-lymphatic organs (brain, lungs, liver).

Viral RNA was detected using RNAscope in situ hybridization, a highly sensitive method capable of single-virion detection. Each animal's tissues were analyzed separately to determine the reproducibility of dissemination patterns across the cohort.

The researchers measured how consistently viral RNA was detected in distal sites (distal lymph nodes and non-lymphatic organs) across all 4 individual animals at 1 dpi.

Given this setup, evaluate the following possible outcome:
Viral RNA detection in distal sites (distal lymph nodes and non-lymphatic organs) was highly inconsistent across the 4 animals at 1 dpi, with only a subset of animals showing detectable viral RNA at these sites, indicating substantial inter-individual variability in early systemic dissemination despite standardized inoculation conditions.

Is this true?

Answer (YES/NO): NO